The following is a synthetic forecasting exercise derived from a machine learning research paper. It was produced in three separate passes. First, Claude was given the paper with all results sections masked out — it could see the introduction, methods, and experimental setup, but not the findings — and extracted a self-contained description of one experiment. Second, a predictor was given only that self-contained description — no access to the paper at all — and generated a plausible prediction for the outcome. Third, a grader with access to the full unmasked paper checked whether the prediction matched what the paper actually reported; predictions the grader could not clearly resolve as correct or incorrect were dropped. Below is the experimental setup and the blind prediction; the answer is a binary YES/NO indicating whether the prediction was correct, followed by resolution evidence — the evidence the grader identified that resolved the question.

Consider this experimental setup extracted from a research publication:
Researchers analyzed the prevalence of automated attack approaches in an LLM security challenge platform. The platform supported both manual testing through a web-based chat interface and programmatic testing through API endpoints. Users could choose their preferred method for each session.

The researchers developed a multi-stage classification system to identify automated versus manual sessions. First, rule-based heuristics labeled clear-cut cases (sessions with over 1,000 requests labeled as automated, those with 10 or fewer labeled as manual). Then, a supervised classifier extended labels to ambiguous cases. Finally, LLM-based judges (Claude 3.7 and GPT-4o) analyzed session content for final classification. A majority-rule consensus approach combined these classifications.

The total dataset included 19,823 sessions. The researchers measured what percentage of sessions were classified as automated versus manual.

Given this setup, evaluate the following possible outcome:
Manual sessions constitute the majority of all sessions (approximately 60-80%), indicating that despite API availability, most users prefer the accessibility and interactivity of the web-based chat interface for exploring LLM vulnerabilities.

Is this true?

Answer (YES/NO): NO